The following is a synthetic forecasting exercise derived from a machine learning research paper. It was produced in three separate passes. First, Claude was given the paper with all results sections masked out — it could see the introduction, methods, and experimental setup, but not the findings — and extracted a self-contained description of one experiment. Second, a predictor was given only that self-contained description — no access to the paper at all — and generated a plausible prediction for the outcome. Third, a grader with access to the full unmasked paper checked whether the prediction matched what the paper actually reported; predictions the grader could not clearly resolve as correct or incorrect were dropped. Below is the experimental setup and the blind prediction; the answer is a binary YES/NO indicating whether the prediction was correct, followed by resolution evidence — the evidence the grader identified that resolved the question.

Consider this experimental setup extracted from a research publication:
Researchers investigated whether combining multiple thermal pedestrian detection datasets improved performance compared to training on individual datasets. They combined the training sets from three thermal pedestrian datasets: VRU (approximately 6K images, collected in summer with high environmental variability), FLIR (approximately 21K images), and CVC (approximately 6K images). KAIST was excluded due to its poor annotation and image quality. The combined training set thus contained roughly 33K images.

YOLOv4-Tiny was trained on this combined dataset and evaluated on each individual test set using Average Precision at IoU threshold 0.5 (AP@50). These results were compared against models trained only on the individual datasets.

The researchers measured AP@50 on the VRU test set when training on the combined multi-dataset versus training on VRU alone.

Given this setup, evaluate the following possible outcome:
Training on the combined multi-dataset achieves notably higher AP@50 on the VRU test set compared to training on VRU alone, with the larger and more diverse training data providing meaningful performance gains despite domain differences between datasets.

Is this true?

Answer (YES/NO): NO